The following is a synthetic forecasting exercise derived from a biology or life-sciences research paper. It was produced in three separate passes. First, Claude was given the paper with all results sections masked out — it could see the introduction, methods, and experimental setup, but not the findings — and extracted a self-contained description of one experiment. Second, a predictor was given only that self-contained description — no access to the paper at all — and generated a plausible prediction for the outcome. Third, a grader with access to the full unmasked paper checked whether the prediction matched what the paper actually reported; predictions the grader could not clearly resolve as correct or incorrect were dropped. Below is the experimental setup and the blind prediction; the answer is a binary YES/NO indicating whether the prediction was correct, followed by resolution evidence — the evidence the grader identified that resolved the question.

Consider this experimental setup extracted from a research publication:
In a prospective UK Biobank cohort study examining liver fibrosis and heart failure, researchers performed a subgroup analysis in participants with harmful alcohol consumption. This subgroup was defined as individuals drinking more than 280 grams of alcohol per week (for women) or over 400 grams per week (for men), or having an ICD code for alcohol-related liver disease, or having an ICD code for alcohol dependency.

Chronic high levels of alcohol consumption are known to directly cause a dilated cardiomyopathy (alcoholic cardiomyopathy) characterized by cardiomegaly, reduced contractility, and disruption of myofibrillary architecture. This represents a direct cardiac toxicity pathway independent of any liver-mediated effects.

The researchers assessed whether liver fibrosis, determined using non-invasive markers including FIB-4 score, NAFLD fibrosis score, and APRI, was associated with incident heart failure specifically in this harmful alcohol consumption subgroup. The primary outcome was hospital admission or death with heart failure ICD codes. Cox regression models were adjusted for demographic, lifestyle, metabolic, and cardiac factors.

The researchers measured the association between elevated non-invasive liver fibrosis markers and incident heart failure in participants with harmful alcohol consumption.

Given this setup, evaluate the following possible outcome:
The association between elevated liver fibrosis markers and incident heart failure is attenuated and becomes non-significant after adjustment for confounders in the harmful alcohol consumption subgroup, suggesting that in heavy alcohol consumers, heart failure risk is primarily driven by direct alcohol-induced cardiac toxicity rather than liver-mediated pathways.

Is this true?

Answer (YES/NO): NO